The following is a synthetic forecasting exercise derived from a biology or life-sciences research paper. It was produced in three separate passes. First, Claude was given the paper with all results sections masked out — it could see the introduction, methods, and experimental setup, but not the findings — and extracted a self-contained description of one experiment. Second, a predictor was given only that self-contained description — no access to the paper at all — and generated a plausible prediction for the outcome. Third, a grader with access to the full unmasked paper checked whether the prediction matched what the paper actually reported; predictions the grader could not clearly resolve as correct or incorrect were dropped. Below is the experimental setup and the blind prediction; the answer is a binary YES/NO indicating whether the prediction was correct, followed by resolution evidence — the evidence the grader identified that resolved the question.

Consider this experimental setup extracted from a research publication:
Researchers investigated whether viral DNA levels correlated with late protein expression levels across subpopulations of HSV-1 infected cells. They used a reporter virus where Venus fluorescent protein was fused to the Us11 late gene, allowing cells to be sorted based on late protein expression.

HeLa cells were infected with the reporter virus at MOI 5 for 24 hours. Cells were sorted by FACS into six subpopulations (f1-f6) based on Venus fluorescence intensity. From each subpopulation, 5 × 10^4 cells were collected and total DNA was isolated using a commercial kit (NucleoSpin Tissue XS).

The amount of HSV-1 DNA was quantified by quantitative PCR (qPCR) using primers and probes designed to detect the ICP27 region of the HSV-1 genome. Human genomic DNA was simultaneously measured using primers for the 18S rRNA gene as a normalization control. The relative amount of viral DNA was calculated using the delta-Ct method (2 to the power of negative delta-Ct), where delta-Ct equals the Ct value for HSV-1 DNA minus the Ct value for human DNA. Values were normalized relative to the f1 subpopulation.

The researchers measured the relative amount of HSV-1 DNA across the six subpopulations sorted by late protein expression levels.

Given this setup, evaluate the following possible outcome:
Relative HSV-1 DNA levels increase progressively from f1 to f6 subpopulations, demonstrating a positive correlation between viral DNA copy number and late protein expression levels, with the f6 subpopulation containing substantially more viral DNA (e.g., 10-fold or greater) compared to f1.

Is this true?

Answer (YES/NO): NO